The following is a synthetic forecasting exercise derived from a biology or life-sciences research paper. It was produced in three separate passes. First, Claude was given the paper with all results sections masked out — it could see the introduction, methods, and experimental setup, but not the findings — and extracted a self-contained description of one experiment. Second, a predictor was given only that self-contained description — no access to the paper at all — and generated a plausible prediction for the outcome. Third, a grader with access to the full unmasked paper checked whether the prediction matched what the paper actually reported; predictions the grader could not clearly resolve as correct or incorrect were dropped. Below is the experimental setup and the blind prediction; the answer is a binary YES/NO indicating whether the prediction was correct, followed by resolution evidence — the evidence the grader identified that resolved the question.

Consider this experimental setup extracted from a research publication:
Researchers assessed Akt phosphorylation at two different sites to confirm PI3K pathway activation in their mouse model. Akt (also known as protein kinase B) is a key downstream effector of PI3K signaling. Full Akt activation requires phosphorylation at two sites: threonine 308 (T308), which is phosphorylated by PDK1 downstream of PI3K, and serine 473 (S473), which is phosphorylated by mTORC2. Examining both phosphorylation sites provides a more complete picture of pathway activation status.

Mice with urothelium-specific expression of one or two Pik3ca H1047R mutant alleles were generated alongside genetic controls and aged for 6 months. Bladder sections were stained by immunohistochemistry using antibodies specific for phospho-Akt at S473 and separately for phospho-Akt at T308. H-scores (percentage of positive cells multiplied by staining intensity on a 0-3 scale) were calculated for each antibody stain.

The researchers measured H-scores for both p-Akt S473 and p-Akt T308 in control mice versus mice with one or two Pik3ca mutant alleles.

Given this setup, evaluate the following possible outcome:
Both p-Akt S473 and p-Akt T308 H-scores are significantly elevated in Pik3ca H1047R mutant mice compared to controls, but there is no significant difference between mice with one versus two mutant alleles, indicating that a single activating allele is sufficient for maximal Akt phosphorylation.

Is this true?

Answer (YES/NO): NO